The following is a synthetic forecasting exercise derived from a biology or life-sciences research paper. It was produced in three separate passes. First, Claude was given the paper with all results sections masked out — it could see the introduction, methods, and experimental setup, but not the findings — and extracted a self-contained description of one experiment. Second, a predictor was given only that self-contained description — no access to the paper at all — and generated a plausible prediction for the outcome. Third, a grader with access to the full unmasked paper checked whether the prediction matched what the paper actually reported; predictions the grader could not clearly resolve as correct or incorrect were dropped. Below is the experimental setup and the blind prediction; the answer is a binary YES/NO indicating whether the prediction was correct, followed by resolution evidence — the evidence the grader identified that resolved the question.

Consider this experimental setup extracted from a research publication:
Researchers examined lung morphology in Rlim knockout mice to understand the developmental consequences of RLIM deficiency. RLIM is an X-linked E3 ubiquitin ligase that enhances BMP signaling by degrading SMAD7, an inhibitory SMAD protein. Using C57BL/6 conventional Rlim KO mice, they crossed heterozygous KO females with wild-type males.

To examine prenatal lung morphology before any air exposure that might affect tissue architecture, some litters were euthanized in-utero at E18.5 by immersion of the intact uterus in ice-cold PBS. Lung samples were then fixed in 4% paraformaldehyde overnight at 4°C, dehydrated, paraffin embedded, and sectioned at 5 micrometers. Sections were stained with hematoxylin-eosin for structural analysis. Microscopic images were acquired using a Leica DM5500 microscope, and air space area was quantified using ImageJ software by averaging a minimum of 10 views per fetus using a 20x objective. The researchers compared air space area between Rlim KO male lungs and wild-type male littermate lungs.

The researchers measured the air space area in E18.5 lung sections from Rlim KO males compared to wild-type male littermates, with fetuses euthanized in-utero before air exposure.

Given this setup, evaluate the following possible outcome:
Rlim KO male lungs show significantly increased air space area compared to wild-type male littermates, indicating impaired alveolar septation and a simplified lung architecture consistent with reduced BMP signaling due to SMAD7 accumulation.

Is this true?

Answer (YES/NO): NO